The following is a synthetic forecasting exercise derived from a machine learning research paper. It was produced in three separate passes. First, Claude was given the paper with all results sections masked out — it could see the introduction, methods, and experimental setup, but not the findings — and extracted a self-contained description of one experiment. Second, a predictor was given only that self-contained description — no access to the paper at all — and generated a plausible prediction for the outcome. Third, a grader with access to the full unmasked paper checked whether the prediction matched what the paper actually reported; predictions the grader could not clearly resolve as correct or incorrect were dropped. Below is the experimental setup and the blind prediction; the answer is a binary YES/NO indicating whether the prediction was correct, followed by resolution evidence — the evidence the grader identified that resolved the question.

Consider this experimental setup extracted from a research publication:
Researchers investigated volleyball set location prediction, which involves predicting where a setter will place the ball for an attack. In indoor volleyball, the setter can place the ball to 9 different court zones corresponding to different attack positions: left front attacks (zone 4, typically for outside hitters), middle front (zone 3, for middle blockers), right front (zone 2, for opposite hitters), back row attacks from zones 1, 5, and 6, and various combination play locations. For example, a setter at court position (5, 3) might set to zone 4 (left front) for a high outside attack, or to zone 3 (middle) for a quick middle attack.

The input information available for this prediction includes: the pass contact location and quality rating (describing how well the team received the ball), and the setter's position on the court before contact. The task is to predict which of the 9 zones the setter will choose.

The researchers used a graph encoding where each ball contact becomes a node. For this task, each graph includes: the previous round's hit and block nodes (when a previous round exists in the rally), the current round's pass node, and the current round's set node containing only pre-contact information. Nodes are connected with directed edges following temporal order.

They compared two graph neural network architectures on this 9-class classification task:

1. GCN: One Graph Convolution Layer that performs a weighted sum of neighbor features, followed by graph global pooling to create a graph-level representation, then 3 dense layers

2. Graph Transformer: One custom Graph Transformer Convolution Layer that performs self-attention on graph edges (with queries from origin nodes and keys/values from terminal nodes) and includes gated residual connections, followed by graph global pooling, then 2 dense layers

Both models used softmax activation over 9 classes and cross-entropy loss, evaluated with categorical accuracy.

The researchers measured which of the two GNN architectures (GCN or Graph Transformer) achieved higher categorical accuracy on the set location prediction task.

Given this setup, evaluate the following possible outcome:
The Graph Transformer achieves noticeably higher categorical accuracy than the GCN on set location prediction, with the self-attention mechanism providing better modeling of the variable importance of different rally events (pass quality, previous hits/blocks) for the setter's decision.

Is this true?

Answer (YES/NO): NO